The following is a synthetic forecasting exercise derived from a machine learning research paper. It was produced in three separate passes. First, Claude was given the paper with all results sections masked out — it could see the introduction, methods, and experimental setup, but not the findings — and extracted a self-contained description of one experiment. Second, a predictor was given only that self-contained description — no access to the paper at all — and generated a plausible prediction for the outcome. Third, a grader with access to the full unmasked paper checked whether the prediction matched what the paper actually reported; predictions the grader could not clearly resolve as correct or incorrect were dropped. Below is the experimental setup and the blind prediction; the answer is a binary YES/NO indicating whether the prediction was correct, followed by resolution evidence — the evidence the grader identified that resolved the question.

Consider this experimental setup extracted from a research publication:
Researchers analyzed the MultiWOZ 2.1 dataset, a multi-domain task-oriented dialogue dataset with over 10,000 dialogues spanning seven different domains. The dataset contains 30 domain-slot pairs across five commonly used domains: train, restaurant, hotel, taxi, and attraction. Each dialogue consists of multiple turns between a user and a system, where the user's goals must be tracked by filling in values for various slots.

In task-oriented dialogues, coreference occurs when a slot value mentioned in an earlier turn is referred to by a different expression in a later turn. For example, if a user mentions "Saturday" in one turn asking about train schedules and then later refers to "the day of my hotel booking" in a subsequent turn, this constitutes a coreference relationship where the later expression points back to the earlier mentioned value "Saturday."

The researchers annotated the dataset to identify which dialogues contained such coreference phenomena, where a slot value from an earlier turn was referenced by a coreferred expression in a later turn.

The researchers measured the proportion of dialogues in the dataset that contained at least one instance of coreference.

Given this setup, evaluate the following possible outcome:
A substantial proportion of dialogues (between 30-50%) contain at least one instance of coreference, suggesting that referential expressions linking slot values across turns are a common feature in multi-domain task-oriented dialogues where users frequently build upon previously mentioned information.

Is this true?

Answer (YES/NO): NO